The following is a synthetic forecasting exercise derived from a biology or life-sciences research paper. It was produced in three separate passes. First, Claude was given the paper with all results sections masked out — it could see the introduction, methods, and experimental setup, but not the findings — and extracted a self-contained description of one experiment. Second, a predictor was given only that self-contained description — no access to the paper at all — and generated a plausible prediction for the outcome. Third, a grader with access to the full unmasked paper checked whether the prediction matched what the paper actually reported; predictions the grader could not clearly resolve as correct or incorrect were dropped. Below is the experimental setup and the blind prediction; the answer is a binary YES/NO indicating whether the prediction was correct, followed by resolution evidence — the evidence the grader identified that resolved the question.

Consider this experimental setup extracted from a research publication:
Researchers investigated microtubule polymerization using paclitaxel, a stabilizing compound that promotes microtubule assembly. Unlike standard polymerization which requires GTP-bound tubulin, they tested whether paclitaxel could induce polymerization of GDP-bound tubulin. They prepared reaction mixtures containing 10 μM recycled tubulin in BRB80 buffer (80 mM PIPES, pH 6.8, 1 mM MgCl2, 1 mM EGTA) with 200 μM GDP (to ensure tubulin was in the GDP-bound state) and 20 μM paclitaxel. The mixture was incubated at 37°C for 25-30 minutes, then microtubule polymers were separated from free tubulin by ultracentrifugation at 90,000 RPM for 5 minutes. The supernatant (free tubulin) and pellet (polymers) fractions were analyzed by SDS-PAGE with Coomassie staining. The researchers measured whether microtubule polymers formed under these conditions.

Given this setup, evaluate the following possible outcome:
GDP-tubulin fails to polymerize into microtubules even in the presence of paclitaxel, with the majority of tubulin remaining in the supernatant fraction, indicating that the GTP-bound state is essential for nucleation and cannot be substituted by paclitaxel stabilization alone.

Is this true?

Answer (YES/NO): NO